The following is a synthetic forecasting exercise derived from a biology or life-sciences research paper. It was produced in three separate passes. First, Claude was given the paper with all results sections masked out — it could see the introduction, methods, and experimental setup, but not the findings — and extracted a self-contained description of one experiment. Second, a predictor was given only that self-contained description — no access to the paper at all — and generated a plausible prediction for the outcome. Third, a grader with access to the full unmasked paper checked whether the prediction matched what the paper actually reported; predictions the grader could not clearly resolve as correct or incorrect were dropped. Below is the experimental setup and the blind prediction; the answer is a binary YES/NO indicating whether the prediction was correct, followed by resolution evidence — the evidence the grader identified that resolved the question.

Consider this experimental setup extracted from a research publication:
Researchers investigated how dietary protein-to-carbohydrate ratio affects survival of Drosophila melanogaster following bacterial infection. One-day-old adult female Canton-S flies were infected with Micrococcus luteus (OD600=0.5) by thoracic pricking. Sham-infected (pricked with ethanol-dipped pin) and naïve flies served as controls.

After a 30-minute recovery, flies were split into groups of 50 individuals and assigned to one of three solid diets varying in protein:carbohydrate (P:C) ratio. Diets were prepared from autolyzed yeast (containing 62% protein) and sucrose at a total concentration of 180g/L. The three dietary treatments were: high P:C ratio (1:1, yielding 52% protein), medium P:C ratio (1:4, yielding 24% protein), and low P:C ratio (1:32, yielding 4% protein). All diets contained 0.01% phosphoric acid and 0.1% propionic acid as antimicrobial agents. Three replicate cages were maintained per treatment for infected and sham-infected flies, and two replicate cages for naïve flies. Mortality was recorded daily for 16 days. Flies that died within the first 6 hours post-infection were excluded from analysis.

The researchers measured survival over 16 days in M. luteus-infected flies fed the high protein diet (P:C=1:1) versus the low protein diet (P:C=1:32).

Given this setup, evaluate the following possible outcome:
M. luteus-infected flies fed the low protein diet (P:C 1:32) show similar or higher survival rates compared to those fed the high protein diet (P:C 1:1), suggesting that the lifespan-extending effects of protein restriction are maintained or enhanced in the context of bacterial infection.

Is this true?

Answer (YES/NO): YES